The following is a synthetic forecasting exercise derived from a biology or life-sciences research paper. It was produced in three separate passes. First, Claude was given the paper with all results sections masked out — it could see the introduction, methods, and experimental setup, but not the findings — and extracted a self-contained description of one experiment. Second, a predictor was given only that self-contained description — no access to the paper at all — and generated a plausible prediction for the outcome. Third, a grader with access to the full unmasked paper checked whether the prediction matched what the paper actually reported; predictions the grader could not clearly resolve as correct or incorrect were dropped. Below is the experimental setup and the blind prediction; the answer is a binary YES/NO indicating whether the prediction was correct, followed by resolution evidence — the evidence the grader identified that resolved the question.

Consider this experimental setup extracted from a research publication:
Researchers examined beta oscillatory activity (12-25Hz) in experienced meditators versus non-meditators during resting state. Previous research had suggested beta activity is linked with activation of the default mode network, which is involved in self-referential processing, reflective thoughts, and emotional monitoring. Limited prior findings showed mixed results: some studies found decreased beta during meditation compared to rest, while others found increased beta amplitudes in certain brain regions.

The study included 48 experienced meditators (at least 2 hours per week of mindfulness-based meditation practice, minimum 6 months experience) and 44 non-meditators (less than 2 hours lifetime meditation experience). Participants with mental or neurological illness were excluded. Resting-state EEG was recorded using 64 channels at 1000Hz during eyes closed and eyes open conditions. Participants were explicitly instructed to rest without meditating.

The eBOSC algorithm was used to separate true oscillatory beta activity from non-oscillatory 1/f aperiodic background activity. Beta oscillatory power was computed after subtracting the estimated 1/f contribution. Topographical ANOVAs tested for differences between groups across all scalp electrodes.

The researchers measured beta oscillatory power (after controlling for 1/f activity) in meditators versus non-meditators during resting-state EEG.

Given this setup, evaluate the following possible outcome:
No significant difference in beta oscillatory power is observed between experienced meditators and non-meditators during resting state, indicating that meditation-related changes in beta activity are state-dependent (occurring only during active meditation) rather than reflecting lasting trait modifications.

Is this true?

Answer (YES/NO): YES